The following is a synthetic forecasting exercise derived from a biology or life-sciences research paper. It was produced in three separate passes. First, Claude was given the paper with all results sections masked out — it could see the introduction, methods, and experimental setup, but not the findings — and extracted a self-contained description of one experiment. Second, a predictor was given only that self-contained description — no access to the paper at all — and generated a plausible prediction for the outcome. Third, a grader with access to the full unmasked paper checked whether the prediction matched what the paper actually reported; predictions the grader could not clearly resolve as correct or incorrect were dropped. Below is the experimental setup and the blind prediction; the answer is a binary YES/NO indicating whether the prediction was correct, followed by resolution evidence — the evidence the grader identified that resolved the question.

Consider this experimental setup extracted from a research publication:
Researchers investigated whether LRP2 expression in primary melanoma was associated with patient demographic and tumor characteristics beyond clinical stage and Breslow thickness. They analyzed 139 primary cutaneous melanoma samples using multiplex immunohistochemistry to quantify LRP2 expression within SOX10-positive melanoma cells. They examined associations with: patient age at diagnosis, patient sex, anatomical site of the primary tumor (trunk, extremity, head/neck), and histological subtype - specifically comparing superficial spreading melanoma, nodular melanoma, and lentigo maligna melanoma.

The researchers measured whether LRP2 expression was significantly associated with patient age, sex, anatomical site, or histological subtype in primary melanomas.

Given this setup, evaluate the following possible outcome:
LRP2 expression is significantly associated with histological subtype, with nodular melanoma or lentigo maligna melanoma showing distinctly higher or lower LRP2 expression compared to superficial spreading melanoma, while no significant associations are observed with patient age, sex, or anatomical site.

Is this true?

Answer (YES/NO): NO